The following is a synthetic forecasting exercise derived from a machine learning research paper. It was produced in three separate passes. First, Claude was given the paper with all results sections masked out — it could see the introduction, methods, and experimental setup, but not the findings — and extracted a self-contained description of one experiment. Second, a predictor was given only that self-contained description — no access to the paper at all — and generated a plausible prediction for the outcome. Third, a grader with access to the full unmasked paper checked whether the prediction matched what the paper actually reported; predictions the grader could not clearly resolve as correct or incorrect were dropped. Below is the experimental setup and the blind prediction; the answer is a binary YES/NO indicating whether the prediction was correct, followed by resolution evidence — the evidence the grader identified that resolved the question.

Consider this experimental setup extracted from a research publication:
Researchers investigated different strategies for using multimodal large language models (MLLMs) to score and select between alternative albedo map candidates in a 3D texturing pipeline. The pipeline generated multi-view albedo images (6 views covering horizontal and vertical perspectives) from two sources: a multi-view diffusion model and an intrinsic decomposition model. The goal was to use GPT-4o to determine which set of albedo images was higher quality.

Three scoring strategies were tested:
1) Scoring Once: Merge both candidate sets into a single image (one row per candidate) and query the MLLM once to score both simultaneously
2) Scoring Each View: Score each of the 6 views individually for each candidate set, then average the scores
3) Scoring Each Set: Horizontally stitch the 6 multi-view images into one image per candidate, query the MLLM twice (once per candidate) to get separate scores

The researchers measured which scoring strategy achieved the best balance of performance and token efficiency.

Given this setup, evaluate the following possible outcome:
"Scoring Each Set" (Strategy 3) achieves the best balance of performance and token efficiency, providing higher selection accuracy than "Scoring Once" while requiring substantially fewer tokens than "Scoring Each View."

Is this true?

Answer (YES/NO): YES